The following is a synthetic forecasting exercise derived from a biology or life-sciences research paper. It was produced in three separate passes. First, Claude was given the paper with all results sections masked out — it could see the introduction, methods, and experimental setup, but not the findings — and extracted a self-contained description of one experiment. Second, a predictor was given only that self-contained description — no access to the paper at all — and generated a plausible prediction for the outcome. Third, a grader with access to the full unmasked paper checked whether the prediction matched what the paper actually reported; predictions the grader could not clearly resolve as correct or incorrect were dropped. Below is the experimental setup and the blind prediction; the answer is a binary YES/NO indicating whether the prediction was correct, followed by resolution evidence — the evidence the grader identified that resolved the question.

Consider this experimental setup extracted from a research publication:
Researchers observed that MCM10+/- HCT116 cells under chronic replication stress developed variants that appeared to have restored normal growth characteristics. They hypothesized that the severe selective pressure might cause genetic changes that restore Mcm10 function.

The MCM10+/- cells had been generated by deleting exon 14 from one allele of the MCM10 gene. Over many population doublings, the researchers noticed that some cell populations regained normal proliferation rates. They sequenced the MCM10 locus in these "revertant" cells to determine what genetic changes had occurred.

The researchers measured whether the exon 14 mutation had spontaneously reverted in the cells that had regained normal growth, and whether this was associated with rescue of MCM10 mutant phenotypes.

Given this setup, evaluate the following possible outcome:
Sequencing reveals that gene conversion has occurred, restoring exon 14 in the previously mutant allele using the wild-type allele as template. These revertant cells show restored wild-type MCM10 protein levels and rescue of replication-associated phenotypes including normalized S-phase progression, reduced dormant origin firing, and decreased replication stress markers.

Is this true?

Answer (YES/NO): YES